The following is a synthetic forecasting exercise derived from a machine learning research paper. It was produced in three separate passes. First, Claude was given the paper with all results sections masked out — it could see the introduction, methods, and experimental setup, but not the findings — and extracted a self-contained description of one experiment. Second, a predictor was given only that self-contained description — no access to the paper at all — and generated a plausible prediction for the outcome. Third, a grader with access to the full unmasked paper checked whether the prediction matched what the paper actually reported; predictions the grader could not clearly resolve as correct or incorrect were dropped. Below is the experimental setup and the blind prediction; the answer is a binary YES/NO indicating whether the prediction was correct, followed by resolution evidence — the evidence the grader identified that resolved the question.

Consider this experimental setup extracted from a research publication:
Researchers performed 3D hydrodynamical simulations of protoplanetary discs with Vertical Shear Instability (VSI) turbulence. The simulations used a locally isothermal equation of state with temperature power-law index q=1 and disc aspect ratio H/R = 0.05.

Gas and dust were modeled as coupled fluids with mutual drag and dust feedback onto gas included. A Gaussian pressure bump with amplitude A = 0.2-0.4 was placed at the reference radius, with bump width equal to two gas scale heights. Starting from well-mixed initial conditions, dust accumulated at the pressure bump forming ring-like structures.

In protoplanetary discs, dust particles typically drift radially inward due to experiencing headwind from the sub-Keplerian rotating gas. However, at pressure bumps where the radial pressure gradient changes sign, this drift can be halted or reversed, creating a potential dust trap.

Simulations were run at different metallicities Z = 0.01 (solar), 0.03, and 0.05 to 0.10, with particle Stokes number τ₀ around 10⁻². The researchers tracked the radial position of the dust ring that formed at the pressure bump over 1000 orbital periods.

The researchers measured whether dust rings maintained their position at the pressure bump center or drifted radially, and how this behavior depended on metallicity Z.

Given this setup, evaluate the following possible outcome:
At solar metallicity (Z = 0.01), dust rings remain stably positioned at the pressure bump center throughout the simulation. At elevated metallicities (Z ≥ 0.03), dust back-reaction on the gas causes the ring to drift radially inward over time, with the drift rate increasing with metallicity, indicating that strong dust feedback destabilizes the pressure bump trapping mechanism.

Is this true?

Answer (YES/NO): NO